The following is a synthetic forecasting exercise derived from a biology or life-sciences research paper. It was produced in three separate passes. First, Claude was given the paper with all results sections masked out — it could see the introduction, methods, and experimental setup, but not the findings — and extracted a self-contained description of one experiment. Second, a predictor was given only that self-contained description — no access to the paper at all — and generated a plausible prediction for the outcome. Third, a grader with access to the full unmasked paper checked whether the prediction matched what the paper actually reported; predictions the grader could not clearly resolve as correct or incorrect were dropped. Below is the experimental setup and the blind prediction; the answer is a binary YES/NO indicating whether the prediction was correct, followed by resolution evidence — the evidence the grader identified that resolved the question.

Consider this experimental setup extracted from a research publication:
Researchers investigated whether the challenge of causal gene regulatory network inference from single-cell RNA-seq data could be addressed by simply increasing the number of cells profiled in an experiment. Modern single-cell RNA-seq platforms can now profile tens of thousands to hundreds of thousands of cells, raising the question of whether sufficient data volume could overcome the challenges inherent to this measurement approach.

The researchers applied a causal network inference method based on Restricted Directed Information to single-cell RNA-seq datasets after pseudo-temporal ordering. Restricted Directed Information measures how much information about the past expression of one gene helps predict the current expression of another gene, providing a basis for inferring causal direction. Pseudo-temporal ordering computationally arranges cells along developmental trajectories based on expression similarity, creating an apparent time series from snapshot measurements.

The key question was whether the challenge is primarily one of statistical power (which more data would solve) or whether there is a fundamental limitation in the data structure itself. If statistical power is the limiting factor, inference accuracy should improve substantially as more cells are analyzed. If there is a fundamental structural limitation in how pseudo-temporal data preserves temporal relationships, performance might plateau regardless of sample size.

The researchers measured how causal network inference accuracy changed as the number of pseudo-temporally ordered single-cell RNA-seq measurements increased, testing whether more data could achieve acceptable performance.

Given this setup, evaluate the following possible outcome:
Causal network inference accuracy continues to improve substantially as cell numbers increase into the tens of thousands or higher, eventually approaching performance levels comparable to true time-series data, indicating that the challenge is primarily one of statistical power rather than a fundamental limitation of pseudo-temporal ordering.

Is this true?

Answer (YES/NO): NO